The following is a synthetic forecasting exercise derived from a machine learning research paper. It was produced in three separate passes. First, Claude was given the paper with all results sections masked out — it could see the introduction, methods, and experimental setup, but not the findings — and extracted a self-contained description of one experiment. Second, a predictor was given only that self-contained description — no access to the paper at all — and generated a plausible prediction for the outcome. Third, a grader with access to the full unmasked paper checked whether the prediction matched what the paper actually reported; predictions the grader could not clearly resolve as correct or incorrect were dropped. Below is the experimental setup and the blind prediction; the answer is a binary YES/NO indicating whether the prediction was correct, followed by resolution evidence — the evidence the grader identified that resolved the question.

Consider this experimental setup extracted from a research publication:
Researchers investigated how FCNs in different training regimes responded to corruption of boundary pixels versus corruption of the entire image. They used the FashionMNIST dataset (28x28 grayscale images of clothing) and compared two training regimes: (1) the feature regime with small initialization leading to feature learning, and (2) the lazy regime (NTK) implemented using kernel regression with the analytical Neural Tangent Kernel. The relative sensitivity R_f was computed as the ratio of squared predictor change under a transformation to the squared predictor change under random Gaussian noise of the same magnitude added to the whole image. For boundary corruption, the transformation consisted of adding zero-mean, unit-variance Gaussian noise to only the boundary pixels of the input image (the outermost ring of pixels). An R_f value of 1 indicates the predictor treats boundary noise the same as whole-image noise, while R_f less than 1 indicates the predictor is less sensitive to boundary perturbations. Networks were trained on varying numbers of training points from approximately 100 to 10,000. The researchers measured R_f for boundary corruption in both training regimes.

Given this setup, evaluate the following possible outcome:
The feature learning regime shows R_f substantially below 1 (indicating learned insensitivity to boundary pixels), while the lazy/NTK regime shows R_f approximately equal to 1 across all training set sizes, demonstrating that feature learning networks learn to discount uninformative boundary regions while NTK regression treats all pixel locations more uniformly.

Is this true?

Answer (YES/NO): YES